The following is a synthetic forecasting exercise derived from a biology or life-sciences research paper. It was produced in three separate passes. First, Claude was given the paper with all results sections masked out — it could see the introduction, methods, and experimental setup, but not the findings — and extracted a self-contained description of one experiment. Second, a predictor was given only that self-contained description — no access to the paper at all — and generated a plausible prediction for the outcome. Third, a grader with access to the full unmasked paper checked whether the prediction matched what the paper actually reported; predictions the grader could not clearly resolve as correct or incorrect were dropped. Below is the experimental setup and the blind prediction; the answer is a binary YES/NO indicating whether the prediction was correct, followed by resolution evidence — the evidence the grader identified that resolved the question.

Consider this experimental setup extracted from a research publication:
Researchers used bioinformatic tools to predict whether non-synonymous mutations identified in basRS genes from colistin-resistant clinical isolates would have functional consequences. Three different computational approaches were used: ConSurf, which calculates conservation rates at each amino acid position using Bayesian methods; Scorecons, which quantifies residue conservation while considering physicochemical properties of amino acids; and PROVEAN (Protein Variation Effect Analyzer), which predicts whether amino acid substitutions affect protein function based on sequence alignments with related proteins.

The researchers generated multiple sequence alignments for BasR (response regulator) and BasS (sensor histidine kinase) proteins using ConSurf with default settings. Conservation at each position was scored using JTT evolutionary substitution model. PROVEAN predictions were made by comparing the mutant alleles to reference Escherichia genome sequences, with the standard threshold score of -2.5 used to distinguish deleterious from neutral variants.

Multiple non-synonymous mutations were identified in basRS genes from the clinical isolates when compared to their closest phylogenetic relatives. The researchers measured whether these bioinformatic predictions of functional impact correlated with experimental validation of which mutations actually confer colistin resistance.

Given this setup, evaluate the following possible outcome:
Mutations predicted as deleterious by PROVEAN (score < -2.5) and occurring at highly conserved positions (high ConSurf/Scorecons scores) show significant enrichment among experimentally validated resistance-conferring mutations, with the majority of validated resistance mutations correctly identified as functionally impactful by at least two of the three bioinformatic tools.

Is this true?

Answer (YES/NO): NO